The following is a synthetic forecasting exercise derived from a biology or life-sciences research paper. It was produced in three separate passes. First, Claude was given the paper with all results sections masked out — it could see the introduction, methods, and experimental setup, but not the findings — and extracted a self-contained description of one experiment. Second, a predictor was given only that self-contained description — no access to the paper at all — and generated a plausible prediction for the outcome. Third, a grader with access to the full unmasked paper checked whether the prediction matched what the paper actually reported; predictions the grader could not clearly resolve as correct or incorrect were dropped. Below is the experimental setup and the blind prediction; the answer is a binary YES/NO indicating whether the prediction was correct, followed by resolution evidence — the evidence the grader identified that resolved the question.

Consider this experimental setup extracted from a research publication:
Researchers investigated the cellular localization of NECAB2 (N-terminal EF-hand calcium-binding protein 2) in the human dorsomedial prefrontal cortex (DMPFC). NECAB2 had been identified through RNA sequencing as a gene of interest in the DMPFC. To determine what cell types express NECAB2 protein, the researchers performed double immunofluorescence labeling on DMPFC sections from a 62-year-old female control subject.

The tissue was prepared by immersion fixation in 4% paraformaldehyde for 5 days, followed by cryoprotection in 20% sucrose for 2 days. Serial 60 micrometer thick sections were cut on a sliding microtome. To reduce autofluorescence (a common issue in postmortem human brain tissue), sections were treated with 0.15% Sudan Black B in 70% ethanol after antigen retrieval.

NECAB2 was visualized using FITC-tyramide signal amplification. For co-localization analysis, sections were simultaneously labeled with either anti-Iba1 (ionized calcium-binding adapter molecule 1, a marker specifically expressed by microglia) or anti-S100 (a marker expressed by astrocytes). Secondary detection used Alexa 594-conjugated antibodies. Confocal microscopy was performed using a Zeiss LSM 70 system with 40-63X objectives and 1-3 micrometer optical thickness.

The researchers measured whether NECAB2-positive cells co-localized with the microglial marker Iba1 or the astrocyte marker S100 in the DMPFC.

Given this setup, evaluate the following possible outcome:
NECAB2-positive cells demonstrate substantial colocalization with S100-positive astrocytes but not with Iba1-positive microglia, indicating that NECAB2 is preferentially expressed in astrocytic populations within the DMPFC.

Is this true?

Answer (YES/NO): NO